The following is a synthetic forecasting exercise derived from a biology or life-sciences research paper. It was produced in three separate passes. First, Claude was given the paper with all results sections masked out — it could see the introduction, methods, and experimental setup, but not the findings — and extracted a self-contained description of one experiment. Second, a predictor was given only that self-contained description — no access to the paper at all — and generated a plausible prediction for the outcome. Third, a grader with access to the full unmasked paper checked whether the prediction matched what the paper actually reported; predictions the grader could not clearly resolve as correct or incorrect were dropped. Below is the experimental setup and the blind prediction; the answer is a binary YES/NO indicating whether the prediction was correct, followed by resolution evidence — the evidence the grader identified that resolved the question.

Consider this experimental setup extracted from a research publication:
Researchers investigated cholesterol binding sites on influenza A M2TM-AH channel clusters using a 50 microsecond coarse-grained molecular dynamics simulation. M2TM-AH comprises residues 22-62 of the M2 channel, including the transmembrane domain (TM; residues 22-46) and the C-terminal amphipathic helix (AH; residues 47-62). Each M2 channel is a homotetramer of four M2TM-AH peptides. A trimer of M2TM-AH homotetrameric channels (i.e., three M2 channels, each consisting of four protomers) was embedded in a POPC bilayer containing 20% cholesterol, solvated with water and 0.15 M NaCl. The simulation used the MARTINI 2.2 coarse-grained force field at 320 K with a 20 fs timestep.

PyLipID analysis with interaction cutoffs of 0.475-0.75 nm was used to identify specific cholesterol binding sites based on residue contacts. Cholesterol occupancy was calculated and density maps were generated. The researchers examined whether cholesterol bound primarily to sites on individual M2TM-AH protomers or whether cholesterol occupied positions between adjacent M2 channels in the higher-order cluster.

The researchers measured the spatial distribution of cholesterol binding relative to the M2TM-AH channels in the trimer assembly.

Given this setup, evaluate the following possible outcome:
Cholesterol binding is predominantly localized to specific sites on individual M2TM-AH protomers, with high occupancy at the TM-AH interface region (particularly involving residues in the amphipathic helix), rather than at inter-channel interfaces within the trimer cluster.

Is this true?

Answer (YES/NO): NO